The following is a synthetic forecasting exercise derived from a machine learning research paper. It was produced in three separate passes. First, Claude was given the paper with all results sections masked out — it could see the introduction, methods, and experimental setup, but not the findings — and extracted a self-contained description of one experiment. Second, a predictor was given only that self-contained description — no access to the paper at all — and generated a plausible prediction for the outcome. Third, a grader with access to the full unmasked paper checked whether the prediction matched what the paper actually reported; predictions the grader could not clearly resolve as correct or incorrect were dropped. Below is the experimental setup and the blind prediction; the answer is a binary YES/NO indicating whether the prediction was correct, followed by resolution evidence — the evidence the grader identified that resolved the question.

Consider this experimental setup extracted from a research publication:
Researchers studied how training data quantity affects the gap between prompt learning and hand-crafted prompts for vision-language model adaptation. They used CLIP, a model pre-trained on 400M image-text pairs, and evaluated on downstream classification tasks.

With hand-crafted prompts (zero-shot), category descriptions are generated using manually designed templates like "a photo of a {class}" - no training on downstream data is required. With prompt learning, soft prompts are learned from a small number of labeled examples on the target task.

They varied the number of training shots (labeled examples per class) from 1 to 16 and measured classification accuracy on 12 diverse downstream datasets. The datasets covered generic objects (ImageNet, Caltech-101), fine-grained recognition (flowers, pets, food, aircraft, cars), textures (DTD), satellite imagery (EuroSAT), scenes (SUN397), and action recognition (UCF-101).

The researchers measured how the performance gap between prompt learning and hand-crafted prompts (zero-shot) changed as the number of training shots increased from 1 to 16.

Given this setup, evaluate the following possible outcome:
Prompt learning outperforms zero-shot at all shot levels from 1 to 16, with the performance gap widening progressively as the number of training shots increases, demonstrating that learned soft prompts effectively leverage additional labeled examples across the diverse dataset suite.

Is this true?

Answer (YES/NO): YES